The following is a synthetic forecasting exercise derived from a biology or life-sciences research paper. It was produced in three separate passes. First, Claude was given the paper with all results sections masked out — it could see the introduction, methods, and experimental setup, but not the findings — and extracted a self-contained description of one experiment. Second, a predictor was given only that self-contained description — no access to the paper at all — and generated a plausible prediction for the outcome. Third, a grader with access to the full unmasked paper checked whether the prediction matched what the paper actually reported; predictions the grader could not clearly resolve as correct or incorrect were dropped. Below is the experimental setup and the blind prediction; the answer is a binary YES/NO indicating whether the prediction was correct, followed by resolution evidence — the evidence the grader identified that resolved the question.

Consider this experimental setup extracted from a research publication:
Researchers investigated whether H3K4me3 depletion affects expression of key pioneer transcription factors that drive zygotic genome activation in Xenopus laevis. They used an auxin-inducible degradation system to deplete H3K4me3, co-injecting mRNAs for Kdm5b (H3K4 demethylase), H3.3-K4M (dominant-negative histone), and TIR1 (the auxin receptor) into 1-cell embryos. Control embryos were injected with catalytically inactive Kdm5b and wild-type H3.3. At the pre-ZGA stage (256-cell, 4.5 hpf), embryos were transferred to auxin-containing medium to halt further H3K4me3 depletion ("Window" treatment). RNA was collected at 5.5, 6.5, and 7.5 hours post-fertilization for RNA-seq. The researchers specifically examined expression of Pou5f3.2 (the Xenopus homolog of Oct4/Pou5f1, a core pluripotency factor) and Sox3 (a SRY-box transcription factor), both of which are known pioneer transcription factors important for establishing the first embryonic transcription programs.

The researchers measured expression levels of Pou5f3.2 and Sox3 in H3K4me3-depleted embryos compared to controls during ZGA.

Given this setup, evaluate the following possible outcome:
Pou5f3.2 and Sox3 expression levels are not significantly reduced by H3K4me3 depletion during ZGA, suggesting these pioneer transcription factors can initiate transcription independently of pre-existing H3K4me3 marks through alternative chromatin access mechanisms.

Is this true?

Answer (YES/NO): NO